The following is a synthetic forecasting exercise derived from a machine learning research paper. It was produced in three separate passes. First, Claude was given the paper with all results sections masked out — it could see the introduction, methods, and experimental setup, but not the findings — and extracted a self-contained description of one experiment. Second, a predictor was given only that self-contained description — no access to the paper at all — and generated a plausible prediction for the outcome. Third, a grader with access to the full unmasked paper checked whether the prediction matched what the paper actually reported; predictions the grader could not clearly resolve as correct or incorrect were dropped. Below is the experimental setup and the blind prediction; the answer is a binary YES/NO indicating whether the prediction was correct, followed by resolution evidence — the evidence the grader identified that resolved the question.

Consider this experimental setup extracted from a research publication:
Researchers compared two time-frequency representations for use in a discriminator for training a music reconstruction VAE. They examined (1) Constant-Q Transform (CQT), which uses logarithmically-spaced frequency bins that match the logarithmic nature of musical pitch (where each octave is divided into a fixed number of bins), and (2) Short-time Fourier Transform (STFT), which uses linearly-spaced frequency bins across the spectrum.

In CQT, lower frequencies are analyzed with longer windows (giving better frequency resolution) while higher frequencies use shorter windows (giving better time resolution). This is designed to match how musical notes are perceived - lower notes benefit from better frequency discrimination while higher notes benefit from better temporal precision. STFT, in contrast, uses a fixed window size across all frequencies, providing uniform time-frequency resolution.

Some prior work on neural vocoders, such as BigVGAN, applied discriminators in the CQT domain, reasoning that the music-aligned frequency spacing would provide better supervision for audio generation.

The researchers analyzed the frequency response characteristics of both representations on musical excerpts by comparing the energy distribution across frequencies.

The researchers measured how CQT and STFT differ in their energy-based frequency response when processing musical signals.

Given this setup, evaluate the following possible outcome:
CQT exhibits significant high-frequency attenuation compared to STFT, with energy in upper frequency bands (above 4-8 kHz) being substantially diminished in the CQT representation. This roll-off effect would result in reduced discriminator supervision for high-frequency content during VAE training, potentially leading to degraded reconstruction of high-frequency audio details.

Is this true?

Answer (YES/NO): YES